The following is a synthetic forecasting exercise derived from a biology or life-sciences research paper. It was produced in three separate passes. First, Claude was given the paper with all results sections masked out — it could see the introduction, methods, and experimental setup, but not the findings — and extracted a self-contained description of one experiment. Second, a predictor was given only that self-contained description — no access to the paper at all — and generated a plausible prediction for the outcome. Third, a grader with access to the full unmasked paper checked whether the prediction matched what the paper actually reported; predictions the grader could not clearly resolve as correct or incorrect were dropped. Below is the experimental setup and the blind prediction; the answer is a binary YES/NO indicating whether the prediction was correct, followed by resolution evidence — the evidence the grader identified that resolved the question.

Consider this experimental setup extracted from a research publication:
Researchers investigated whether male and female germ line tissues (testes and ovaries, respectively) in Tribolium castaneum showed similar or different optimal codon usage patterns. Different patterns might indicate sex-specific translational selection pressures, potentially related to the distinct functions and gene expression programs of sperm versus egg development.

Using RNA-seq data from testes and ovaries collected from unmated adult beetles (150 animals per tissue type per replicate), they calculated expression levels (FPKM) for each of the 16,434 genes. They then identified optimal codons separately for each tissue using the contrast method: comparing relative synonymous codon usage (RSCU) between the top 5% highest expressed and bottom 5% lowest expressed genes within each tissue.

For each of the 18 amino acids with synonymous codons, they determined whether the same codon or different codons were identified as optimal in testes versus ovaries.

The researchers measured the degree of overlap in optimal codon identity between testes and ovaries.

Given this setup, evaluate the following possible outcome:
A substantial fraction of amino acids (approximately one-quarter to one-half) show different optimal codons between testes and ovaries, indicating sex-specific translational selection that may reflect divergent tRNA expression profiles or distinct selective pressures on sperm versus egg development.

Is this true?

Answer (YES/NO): NO